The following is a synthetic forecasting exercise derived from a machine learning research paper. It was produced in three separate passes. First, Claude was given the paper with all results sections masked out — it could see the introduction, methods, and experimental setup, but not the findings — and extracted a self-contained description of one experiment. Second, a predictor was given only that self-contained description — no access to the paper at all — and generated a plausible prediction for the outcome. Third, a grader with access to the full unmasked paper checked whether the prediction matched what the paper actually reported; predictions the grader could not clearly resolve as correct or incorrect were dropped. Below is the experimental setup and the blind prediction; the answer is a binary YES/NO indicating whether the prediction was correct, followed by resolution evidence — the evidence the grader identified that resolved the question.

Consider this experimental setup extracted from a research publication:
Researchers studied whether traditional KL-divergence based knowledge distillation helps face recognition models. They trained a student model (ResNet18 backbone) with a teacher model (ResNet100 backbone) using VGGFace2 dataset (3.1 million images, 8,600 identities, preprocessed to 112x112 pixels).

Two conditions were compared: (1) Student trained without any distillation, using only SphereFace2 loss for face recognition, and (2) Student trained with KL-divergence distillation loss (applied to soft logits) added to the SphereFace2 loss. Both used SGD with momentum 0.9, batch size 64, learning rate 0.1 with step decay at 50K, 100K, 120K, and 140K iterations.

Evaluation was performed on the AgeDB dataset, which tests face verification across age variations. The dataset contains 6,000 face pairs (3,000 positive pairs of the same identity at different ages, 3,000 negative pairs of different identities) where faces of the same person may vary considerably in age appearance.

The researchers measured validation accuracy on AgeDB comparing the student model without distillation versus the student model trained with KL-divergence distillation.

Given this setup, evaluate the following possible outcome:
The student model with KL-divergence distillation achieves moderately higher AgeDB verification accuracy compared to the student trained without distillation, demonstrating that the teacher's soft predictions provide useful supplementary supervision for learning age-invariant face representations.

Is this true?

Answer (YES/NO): NO